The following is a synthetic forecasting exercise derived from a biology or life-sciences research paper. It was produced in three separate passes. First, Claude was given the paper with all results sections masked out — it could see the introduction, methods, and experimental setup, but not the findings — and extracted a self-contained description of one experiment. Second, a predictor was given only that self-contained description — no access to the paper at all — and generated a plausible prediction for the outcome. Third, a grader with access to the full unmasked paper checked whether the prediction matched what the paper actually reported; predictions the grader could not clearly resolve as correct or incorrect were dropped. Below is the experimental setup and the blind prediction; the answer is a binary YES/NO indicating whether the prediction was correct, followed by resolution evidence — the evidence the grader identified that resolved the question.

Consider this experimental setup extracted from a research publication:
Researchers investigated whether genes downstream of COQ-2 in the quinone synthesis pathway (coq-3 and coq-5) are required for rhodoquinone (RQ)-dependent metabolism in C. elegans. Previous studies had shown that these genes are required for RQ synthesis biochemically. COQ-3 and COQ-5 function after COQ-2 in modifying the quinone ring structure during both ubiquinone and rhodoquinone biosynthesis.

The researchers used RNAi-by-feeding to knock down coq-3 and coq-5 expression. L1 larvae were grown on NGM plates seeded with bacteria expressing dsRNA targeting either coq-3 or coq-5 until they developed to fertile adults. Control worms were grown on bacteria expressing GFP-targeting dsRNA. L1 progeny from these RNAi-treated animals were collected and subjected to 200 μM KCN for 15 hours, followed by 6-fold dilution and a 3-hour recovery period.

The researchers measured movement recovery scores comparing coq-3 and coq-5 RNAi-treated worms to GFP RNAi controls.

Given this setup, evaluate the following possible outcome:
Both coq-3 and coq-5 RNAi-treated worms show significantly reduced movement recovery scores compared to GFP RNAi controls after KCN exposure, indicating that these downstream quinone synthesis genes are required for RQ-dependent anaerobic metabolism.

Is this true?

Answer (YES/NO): NO